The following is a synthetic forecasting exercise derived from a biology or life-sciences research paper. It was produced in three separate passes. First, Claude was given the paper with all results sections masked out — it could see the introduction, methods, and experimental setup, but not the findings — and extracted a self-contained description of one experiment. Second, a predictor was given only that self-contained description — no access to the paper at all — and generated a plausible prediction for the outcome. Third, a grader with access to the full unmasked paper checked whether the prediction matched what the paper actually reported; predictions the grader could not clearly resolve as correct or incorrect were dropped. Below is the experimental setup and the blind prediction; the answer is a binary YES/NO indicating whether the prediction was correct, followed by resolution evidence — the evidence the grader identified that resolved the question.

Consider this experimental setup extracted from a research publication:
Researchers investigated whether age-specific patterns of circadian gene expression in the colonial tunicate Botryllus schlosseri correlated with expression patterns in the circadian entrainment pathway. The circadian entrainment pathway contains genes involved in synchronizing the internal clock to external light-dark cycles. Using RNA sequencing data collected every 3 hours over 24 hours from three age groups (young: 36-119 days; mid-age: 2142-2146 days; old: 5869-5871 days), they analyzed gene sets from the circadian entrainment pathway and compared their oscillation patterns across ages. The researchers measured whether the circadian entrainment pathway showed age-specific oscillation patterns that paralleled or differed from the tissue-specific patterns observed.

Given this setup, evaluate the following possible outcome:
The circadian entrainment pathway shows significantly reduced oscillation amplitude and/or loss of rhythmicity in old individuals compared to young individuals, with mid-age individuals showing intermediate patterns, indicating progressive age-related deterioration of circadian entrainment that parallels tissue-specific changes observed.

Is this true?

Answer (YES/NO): NO